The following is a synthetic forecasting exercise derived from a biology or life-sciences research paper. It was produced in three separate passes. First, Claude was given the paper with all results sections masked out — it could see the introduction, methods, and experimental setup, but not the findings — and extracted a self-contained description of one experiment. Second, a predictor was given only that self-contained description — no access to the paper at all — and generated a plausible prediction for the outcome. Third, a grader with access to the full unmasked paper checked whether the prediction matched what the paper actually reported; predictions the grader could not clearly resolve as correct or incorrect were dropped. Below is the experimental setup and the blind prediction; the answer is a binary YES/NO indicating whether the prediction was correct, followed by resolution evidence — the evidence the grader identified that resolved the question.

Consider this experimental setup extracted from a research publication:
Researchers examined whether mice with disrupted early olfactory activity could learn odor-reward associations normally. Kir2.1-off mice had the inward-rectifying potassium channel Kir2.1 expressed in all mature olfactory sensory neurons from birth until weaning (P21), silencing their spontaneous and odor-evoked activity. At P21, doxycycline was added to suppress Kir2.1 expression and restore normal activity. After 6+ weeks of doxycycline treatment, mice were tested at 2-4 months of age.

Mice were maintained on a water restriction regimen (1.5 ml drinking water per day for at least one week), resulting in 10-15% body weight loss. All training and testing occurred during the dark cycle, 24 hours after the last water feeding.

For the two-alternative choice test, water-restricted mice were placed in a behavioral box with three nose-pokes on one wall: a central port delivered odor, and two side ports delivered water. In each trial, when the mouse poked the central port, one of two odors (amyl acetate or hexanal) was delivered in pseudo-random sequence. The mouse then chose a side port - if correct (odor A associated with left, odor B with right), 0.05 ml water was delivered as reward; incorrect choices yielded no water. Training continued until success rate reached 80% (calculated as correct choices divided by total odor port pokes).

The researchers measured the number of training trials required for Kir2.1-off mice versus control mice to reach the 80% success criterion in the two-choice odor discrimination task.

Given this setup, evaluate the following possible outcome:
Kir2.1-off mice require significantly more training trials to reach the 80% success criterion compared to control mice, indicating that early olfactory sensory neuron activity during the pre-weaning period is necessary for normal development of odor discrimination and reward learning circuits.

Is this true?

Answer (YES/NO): NO